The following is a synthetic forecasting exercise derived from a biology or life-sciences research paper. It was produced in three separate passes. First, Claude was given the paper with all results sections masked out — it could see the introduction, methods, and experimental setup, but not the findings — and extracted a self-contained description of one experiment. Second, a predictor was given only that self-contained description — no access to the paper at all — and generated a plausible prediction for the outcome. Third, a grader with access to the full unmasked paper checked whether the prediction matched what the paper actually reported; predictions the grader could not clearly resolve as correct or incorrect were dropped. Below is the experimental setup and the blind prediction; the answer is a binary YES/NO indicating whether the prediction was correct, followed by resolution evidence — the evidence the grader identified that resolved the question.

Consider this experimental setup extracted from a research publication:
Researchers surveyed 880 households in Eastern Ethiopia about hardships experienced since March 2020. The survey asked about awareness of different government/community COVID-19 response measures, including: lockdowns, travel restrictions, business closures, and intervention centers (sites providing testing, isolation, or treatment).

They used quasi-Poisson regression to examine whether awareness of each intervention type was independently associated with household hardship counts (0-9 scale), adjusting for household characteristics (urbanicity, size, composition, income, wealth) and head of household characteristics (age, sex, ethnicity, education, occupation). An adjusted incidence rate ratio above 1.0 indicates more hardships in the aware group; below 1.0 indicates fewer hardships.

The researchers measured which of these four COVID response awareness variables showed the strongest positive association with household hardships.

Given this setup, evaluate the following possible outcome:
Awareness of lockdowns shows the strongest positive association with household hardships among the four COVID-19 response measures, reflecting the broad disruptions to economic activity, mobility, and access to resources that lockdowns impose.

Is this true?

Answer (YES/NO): NO